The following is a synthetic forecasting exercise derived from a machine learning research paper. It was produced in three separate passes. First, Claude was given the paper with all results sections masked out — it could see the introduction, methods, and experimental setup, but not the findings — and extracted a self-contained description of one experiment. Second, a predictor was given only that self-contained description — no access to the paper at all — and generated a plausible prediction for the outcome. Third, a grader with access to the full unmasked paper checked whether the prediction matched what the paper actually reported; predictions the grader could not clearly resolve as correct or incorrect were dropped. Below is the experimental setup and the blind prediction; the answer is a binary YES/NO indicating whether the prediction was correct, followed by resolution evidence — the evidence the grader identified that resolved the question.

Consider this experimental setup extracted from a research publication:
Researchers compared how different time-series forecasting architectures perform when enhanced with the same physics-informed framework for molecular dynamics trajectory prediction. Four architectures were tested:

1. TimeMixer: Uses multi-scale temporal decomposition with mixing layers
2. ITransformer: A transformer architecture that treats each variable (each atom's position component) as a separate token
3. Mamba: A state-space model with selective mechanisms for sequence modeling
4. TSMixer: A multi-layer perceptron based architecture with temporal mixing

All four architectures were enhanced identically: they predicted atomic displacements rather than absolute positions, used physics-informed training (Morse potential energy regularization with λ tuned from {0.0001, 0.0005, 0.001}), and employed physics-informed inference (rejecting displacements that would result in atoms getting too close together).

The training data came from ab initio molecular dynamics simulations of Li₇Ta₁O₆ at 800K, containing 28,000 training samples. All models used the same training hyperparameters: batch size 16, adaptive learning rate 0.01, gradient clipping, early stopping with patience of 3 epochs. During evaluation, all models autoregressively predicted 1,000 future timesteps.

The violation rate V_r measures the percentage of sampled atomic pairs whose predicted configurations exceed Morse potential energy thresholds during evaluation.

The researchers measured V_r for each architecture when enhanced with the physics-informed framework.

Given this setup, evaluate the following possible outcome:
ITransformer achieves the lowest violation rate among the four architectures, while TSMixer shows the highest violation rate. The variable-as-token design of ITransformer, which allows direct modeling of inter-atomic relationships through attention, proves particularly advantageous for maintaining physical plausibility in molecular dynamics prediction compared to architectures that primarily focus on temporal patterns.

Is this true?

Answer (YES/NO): NO